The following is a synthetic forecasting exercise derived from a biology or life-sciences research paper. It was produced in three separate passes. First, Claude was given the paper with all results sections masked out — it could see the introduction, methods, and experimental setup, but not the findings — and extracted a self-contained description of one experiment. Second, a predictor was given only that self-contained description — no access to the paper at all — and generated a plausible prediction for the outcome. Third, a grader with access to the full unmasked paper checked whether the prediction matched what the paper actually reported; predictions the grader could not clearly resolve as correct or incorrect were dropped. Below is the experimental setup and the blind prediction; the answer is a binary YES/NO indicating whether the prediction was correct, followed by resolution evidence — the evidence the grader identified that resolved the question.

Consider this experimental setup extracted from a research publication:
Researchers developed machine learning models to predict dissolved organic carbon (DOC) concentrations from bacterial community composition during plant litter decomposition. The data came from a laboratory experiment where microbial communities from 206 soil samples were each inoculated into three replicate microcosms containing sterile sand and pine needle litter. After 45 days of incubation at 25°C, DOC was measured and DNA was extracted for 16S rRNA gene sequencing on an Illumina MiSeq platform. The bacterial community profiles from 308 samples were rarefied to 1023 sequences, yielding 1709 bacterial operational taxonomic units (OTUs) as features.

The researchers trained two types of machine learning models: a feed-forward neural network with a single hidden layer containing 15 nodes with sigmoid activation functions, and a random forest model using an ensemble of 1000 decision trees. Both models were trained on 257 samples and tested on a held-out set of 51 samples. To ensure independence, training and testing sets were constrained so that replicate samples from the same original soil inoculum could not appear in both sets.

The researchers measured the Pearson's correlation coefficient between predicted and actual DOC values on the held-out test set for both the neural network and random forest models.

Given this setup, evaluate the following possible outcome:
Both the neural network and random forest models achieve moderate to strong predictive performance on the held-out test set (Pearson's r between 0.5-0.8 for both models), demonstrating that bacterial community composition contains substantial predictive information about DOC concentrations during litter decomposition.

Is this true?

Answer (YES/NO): YES